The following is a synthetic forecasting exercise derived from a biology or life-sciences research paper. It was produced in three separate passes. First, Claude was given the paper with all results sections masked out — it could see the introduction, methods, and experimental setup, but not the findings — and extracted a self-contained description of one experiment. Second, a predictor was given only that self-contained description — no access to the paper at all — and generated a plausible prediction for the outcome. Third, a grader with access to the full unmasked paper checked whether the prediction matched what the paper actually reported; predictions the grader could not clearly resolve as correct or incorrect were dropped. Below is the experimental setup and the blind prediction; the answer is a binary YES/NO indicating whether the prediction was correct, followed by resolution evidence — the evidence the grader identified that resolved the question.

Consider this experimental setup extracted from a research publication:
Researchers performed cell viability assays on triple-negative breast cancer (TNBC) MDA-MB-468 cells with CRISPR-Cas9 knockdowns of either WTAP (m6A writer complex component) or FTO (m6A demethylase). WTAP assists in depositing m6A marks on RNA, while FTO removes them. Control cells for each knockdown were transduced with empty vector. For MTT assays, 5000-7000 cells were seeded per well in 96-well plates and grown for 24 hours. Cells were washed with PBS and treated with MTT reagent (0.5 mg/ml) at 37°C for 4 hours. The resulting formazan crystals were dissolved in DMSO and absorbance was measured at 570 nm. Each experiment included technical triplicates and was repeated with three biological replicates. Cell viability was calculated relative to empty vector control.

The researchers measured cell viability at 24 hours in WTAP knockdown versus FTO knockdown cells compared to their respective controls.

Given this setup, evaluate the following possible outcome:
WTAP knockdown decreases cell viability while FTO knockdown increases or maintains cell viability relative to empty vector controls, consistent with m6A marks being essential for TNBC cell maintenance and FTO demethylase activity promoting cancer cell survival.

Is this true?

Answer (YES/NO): NO